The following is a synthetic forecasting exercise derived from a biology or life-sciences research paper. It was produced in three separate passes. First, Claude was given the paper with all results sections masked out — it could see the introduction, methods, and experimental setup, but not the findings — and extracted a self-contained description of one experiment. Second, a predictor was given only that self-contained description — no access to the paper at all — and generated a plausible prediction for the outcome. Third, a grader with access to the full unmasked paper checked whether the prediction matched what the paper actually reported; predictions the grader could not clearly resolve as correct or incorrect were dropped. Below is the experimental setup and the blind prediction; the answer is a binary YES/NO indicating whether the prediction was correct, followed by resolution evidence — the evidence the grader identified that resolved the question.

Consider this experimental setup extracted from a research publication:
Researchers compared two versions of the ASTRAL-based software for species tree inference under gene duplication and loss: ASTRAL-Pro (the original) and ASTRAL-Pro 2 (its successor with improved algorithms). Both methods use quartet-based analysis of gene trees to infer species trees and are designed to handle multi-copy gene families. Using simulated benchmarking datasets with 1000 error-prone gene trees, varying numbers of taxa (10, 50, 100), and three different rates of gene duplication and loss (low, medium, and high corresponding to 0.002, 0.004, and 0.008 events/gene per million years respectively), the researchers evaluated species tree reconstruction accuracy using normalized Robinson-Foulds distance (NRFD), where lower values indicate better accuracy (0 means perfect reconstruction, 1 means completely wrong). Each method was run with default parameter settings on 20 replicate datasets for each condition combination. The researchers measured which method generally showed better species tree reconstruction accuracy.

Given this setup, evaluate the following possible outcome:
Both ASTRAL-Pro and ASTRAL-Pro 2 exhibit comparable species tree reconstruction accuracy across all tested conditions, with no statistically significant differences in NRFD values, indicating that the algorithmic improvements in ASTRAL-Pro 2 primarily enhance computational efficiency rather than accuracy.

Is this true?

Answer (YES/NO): NO